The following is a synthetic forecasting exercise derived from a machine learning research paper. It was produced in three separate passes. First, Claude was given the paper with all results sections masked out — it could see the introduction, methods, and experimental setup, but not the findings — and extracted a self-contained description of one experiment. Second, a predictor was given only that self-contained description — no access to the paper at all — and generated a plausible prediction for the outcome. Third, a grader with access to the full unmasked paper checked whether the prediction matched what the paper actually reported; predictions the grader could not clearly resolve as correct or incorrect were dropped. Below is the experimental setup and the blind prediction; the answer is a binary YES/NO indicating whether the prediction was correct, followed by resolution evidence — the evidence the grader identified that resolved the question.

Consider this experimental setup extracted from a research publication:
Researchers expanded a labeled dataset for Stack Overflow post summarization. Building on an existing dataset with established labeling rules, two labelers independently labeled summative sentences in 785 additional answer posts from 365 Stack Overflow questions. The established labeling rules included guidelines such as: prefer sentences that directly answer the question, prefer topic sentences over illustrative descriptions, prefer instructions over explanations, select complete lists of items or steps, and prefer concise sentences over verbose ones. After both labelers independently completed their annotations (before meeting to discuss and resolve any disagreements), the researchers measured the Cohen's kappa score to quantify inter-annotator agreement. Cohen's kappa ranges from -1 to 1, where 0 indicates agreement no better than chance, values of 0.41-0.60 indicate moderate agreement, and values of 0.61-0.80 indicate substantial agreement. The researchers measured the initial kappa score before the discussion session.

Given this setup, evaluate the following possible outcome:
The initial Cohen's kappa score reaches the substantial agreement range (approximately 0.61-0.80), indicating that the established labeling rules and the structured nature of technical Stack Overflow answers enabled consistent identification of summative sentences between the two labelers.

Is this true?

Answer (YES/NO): YES